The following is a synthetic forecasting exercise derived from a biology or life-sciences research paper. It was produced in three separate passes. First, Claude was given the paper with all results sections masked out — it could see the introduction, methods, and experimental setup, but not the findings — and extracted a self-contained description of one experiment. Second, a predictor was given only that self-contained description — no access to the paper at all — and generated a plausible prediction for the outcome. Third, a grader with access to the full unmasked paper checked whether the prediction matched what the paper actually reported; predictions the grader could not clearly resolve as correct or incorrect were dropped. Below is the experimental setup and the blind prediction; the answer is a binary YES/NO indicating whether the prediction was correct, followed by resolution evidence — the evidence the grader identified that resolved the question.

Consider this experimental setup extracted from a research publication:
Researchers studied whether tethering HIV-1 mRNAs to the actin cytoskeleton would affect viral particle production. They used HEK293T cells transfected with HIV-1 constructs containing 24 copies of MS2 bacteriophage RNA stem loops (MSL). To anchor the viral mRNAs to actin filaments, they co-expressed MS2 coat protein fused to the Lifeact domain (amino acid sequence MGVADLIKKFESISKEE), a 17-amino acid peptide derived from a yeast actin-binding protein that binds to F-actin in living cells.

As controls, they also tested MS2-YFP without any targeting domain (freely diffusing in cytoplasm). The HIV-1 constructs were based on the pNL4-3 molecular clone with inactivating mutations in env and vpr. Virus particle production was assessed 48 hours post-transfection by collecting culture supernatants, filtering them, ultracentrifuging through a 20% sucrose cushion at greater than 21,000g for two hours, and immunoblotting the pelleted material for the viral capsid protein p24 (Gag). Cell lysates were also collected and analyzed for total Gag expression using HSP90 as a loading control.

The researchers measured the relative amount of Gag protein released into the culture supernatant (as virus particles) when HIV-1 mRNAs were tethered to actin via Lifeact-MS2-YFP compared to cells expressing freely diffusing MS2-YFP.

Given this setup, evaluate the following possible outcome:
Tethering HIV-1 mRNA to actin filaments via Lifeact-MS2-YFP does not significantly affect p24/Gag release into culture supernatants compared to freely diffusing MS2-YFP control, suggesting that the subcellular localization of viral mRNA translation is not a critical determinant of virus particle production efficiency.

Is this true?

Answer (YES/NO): NO